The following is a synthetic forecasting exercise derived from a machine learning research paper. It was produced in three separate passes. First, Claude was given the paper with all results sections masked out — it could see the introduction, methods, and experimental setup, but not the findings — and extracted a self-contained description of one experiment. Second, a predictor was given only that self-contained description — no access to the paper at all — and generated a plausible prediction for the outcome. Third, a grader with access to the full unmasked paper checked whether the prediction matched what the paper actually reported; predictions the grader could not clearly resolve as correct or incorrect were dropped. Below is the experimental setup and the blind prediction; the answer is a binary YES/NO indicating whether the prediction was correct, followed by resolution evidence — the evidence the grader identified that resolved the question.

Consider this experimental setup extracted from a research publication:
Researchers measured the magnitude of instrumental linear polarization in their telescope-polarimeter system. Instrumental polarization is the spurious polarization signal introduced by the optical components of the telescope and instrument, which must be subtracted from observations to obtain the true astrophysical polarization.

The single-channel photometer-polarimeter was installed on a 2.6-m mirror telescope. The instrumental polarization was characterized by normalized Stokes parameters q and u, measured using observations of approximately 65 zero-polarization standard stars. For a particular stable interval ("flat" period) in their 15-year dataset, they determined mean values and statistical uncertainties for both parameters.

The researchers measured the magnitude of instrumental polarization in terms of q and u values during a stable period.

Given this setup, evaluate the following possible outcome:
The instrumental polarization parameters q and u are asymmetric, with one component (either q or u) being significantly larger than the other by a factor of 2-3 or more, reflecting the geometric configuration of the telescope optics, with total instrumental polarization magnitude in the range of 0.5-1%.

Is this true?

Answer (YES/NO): NO